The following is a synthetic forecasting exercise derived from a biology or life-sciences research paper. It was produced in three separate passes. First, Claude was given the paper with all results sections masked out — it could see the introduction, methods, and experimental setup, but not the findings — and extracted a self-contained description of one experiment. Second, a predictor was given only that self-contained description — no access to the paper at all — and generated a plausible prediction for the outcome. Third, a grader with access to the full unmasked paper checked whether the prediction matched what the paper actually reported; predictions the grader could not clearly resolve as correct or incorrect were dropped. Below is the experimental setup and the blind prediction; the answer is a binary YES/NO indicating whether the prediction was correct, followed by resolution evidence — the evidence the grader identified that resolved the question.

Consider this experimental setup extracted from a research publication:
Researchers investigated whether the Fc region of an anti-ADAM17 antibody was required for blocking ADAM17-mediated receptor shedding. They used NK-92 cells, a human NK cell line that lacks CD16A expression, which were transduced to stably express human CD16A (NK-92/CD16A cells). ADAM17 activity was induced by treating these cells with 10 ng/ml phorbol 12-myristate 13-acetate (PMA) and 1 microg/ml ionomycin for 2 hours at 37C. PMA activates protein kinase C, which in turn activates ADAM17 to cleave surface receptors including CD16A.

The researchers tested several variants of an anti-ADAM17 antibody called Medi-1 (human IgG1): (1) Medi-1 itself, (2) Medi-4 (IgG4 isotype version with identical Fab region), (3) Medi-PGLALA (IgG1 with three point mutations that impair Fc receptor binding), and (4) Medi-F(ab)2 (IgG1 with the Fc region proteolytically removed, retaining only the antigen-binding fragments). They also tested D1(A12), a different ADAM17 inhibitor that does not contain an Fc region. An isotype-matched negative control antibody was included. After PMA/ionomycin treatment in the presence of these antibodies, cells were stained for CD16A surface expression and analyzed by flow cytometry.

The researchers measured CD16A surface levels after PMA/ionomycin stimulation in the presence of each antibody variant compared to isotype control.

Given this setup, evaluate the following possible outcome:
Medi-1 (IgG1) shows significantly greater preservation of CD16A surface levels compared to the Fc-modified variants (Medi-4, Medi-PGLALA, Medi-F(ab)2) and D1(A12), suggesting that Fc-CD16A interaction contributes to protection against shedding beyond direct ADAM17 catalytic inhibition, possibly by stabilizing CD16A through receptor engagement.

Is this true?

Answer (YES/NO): NO